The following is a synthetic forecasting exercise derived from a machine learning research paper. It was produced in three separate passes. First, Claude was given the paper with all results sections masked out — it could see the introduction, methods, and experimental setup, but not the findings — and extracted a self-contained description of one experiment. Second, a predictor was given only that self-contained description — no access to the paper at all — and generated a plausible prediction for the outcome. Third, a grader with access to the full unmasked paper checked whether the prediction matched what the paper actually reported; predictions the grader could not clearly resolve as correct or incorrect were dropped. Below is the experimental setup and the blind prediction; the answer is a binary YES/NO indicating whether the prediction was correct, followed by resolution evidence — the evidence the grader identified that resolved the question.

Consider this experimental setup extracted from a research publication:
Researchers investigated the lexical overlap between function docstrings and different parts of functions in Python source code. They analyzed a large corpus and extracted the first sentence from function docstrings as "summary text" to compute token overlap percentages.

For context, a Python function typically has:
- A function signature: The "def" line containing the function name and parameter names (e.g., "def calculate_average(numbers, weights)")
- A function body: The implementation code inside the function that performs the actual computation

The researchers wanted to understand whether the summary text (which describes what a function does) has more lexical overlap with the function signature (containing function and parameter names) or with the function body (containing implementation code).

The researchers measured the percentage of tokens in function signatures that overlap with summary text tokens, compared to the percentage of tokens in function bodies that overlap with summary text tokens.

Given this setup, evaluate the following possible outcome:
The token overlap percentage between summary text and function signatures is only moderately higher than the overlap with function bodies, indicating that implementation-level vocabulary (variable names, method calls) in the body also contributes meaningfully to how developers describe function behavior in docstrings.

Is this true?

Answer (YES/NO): NO